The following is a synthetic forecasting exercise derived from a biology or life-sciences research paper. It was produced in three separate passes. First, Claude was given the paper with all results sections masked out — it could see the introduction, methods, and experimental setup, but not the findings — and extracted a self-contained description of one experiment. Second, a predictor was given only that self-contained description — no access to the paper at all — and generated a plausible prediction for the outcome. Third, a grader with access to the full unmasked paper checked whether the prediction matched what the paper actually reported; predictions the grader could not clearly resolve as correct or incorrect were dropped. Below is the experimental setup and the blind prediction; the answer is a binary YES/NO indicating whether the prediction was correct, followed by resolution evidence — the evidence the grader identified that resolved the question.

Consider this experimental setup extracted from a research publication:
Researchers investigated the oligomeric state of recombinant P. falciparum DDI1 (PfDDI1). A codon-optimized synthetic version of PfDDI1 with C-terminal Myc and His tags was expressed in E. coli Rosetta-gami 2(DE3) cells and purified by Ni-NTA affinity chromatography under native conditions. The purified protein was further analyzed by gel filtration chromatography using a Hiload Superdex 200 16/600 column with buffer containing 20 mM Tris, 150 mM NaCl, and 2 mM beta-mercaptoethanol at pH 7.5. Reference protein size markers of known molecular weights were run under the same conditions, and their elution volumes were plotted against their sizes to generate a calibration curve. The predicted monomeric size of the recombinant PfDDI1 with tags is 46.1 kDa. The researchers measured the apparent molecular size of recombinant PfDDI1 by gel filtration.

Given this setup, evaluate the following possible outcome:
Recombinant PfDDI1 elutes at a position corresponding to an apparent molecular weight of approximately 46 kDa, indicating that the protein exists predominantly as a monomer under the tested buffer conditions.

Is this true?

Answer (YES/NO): NO